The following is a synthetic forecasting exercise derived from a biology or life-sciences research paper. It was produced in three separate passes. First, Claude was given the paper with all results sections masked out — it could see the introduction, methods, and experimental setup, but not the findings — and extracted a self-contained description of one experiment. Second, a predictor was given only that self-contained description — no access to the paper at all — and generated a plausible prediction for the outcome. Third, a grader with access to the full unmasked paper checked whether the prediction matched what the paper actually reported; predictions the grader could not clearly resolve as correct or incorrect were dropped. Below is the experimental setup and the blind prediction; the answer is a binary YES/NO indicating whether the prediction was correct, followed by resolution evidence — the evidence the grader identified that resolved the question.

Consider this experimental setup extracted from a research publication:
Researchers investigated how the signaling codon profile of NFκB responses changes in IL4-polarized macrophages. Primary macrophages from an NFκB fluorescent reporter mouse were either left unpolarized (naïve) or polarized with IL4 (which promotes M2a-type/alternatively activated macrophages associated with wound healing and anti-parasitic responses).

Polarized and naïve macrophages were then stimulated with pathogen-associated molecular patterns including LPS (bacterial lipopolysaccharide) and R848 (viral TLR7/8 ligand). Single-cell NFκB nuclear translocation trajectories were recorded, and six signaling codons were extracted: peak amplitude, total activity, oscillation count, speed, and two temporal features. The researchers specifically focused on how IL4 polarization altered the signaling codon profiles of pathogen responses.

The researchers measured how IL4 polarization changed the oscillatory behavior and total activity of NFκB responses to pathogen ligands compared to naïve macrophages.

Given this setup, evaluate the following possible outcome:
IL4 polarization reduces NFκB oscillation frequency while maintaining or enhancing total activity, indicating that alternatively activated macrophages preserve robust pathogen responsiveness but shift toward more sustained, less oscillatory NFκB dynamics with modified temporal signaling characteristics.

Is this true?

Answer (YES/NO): NO